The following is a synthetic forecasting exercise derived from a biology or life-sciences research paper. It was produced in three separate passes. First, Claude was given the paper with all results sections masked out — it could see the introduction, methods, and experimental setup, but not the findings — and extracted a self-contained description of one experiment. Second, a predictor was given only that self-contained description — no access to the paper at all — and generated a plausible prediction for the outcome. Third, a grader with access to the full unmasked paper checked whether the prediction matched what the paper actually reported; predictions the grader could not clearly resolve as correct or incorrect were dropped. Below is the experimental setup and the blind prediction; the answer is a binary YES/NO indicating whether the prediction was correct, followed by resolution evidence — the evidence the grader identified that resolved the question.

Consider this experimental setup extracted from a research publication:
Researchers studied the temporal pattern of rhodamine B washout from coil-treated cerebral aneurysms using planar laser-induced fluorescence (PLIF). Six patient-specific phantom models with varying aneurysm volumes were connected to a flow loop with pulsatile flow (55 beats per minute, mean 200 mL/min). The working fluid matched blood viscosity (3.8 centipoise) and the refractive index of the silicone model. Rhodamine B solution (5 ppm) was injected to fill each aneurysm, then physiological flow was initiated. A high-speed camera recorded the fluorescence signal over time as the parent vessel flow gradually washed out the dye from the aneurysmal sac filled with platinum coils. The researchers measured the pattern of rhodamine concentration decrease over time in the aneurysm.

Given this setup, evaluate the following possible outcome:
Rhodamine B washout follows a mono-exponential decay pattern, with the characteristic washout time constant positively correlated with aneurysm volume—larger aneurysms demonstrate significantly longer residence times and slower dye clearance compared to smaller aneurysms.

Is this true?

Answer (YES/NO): NO